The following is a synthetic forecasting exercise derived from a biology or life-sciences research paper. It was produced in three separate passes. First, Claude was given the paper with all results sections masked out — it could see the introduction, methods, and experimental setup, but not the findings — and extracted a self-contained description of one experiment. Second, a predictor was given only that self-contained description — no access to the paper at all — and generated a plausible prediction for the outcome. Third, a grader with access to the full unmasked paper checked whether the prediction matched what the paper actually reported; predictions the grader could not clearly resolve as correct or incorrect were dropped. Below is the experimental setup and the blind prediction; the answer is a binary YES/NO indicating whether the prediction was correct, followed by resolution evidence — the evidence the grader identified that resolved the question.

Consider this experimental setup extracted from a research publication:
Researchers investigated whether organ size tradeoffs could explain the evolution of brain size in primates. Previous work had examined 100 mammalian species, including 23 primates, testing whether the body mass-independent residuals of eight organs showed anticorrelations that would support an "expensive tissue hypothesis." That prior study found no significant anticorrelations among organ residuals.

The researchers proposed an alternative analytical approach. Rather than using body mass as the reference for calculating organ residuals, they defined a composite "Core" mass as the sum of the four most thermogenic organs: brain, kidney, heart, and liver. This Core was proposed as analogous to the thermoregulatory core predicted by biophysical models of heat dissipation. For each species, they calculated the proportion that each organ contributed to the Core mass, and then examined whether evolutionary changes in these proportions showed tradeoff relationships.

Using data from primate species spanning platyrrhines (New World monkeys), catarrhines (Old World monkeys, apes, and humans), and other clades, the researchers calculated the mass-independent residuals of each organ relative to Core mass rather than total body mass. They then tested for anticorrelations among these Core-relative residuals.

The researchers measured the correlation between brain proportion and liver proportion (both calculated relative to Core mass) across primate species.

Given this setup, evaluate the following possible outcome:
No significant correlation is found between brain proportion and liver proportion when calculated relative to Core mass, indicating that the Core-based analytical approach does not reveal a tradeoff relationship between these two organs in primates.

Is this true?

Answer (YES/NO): NO